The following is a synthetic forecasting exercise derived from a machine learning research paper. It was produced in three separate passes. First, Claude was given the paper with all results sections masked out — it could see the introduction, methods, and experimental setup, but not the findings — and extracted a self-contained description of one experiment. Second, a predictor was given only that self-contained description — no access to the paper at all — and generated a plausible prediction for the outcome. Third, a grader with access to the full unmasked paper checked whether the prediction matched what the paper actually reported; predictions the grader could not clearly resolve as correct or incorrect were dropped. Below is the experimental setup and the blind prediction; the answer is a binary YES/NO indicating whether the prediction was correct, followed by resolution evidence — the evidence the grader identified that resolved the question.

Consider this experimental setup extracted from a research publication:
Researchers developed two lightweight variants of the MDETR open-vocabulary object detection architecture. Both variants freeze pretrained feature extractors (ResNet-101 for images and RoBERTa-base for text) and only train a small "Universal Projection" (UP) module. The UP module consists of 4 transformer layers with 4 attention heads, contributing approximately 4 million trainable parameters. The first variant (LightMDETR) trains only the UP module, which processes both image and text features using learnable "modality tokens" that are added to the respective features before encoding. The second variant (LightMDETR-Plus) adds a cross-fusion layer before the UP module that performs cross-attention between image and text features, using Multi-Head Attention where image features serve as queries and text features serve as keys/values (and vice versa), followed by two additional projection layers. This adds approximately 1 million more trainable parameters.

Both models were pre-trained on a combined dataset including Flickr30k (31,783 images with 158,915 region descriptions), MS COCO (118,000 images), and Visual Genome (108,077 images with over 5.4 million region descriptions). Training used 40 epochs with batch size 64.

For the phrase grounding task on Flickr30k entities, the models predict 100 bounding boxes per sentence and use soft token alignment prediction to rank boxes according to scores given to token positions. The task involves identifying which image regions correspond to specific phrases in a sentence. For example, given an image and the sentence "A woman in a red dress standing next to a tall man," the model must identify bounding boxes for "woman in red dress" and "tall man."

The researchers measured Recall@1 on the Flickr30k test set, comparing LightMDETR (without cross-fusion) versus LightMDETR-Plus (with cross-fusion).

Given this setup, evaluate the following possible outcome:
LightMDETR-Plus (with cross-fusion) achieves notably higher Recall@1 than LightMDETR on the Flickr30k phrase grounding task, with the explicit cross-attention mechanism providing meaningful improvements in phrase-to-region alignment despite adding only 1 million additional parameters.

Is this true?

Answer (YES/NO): NO